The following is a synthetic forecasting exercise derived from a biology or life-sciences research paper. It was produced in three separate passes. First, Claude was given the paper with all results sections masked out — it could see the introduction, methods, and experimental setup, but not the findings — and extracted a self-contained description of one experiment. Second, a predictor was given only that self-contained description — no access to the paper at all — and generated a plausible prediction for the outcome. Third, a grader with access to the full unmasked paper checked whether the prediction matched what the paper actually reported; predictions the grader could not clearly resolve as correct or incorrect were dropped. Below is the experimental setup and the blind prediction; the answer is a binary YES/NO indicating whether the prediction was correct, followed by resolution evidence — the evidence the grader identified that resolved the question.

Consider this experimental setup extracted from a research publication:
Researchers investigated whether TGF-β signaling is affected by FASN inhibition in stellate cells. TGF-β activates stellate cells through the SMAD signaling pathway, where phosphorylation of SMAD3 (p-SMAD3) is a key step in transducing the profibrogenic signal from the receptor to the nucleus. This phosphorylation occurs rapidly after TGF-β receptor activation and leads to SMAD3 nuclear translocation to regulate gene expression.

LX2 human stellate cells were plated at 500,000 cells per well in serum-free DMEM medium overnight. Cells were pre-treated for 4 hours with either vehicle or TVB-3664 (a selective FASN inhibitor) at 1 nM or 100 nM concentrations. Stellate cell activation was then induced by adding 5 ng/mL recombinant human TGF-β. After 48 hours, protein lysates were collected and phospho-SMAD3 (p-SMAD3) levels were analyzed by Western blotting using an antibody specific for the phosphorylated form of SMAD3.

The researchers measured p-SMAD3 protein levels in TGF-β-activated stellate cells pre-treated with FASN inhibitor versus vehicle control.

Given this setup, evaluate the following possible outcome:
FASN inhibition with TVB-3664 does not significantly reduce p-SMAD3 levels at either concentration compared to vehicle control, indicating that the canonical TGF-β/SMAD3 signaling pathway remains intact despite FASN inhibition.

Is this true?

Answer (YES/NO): NO